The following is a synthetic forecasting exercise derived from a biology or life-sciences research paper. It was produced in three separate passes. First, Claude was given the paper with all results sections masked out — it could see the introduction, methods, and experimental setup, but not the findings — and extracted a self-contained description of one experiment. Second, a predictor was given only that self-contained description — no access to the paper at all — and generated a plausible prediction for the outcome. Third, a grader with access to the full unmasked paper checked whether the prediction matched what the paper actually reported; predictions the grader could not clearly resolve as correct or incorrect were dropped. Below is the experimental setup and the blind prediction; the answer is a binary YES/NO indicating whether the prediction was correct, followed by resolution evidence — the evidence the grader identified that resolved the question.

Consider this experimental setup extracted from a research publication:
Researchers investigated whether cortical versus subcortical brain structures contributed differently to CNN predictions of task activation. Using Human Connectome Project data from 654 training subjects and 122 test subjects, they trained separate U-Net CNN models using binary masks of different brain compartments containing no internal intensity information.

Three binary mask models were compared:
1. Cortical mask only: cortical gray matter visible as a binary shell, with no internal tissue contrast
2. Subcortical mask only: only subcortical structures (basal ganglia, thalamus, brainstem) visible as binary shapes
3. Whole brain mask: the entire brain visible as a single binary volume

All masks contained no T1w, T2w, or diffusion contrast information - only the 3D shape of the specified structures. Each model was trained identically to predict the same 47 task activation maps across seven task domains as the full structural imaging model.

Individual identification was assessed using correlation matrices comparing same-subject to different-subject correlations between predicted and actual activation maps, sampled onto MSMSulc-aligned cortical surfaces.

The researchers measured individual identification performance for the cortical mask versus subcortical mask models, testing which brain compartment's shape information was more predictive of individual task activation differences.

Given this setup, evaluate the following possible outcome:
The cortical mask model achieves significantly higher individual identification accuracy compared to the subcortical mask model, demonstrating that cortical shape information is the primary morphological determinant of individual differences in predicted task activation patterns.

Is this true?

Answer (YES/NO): NO